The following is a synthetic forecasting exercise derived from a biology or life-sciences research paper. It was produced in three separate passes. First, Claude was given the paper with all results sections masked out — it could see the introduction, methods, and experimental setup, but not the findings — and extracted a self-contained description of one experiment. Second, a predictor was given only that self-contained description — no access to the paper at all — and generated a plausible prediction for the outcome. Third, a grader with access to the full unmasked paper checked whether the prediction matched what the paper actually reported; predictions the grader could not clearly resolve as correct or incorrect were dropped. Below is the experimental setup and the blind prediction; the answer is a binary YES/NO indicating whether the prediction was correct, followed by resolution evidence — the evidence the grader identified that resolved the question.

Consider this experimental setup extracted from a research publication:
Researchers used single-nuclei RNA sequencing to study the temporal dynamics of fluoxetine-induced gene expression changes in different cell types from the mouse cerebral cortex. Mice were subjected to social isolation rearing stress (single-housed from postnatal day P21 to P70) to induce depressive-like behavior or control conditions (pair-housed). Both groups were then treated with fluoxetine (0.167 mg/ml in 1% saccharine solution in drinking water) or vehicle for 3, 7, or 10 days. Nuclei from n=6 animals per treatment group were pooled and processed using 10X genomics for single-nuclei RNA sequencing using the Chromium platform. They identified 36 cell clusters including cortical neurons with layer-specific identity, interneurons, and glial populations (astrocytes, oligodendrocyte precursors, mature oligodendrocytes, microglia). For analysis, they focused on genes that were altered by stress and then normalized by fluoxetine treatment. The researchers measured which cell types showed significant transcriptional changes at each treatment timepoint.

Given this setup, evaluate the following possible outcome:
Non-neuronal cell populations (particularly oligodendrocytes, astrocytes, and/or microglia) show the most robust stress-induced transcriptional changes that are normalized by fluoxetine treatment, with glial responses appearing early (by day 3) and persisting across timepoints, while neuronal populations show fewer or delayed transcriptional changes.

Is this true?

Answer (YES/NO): NO